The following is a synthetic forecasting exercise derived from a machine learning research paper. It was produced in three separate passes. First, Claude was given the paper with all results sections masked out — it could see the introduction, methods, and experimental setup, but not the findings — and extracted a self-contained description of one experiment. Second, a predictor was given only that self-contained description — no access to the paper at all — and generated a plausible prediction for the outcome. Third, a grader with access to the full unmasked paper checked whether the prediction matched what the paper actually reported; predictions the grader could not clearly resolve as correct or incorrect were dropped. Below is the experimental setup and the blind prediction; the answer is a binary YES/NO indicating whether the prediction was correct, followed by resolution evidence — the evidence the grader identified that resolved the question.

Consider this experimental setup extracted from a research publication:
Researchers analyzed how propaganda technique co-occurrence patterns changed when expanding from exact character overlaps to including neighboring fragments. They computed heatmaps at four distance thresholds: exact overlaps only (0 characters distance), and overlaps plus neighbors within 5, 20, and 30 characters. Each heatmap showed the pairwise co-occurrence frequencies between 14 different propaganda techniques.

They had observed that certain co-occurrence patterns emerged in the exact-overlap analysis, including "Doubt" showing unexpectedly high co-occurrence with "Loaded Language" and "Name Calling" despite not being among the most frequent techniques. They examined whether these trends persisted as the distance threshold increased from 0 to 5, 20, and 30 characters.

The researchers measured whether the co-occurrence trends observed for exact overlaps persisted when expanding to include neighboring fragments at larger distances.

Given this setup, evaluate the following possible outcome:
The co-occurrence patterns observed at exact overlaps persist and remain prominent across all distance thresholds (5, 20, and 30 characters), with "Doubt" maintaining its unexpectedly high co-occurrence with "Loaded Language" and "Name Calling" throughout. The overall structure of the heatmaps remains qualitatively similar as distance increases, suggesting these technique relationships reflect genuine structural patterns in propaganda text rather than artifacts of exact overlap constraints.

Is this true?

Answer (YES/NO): YES